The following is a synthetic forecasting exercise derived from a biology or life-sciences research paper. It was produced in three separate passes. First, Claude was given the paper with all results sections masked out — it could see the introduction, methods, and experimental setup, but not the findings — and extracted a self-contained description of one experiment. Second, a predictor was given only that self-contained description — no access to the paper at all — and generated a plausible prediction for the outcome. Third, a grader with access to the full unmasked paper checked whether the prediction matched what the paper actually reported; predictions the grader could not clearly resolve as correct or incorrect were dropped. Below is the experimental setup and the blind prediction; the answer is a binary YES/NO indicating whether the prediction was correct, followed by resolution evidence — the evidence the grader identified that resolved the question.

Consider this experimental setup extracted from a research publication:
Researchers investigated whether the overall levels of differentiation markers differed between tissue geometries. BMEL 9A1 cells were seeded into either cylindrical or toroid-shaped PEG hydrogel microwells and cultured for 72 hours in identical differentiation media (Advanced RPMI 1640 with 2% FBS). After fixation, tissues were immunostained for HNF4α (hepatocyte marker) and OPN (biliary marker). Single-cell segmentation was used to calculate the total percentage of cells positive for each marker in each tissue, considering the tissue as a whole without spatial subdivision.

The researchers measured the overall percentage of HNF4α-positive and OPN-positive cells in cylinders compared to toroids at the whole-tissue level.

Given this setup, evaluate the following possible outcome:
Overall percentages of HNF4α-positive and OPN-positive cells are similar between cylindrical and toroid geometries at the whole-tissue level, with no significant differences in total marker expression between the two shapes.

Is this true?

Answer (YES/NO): NO